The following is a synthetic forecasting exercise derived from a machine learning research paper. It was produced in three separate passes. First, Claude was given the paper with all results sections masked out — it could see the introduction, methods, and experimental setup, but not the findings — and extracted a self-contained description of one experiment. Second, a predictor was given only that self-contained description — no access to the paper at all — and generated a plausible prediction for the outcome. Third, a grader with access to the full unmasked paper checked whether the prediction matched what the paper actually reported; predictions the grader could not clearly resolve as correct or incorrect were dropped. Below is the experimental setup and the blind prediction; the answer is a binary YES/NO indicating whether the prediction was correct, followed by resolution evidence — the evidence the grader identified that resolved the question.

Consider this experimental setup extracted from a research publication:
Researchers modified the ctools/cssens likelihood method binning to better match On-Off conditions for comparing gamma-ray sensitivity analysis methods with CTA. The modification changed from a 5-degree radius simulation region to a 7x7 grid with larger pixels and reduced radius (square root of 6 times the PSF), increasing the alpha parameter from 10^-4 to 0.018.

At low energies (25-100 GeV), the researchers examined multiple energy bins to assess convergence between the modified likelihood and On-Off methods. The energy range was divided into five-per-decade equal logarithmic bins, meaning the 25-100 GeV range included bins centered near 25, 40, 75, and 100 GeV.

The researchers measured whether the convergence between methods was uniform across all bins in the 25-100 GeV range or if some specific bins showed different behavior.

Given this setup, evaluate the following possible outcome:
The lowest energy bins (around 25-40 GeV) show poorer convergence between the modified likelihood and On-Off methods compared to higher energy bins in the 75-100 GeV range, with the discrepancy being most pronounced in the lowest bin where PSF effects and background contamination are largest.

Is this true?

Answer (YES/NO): NO